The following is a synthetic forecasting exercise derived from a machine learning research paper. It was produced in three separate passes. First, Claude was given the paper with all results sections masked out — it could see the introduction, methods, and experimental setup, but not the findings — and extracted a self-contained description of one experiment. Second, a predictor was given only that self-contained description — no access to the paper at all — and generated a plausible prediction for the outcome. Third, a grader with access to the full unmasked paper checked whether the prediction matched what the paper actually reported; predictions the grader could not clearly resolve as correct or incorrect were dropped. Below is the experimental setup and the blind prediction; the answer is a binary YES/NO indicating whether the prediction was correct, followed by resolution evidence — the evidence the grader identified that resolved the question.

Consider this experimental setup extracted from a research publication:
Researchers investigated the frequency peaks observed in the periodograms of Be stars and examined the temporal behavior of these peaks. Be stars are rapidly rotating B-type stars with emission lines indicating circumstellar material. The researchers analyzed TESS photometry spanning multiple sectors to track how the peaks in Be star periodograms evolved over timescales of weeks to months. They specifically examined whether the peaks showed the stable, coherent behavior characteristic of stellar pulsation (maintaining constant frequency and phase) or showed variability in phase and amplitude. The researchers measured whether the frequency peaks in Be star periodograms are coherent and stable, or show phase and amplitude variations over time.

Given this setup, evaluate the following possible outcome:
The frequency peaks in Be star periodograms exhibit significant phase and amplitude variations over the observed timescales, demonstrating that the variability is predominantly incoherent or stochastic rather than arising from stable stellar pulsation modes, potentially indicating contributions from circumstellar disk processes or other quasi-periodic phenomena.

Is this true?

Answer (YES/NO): YES